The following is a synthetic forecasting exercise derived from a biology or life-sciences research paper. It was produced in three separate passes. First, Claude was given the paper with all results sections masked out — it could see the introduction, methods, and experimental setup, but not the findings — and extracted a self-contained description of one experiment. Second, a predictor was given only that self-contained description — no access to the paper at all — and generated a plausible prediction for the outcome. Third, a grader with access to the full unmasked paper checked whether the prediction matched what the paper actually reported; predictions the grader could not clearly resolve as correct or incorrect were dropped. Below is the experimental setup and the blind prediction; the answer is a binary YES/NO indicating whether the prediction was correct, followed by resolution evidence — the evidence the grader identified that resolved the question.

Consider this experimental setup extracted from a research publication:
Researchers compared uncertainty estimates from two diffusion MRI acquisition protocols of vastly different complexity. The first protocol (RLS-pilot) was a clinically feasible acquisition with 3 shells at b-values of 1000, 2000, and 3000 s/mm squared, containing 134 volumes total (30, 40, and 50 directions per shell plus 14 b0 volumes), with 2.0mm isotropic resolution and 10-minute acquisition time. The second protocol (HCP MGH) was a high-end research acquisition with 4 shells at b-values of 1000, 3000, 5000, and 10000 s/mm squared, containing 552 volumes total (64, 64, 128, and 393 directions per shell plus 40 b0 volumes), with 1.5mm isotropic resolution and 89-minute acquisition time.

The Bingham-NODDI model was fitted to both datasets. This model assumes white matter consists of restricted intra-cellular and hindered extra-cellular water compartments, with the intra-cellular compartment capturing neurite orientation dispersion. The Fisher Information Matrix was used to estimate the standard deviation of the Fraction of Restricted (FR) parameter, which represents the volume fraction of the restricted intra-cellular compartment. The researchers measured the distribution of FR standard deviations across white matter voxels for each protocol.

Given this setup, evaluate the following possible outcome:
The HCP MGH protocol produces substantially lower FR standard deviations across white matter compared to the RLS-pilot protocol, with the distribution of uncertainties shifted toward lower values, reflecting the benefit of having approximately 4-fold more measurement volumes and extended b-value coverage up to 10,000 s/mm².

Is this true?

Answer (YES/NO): YES